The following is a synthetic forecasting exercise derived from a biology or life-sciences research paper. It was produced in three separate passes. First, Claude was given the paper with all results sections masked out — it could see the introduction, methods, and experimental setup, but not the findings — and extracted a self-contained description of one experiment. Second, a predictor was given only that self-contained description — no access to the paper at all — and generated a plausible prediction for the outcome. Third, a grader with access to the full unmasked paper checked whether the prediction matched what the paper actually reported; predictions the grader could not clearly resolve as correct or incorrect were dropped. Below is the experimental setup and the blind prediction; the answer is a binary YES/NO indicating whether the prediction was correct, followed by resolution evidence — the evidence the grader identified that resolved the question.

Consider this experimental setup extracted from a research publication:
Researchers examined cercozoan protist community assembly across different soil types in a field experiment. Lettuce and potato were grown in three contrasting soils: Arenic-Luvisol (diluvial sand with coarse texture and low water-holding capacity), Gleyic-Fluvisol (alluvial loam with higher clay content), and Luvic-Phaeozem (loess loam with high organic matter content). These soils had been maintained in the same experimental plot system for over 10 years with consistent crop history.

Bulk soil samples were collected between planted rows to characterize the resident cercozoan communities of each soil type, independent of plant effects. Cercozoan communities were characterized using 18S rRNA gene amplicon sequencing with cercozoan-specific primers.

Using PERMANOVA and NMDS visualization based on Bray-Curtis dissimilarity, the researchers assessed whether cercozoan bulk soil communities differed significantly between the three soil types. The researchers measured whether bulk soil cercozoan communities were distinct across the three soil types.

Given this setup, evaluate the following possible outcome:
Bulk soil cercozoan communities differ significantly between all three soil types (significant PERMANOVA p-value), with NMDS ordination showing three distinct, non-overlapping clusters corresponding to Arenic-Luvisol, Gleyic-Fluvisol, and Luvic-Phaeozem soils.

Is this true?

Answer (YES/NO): NO